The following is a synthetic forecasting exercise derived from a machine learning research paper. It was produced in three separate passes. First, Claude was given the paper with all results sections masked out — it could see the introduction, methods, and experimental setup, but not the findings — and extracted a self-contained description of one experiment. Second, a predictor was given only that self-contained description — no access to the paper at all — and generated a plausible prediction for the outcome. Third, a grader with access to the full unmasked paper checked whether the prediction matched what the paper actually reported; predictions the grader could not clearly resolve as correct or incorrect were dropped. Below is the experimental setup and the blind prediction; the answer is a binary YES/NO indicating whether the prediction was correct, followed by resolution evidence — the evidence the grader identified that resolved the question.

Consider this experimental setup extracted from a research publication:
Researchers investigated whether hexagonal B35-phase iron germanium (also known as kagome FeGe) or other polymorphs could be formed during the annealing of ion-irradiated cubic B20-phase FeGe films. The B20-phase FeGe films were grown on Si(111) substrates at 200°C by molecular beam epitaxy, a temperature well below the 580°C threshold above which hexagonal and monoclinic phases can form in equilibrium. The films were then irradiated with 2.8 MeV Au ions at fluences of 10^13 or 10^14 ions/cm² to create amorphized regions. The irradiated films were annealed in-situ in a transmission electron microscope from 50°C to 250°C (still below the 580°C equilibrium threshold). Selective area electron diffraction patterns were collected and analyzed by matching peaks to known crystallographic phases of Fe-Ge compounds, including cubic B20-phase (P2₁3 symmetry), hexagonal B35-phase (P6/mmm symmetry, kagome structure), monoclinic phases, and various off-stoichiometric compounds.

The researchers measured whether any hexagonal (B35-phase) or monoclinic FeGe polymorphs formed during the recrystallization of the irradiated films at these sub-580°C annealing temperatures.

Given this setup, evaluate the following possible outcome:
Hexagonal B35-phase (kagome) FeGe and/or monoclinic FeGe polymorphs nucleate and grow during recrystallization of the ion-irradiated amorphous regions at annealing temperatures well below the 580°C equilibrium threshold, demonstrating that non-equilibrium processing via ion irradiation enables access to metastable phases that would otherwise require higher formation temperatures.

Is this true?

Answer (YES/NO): NO